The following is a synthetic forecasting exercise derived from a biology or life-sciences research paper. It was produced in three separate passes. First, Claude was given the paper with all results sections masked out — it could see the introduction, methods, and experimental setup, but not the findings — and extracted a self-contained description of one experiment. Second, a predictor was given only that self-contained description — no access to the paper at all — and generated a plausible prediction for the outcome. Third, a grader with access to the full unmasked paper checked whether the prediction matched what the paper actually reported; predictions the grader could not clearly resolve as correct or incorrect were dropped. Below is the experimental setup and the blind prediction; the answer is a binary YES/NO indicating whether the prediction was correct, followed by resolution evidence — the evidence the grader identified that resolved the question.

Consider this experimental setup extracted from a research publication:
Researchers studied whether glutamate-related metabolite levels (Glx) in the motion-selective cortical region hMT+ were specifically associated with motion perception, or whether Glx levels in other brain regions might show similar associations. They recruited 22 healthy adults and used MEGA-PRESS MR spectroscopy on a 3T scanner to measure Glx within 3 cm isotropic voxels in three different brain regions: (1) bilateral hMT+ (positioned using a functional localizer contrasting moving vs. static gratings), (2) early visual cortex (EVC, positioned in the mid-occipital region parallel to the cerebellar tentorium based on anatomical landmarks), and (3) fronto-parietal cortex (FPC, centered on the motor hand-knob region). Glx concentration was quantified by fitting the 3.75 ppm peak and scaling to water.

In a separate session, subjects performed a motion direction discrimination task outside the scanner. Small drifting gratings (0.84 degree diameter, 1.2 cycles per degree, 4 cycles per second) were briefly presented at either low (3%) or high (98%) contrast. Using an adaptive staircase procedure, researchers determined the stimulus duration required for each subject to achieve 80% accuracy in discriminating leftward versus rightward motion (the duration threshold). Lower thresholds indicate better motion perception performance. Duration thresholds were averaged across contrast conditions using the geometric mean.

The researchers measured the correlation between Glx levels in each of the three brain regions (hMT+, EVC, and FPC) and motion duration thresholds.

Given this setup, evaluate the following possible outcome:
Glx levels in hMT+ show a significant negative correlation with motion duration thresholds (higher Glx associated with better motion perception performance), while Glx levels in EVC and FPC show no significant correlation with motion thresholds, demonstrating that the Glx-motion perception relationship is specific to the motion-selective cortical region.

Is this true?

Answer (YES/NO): YES